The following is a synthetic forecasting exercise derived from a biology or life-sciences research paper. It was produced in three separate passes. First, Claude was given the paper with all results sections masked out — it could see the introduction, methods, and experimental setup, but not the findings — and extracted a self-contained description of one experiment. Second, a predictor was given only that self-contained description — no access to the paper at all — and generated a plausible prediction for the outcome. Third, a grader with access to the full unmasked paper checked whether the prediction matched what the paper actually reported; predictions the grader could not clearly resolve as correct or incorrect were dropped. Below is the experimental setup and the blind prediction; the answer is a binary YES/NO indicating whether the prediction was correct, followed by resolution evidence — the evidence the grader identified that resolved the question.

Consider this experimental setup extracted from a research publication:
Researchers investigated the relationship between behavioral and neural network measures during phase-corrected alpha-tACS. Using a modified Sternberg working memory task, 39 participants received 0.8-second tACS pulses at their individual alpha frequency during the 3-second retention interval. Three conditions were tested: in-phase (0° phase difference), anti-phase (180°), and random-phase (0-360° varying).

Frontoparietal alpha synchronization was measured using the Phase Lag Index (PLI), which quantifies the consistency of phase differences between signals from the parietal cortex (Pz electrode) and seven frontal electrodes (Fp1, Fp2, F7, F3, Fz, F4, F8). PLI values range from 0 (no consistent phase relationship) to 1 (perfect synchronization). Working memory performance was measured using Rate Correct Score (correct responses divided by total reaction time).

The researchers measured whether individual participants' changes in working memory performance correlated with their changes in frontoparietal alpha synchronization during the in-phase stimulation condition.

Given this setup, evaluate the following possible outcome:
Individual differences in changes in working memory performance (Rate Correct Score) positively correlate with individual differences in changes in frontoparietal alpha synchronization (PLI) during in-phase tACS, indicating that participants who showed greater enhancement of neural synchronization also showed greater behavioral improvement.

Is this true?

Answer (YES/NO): YES